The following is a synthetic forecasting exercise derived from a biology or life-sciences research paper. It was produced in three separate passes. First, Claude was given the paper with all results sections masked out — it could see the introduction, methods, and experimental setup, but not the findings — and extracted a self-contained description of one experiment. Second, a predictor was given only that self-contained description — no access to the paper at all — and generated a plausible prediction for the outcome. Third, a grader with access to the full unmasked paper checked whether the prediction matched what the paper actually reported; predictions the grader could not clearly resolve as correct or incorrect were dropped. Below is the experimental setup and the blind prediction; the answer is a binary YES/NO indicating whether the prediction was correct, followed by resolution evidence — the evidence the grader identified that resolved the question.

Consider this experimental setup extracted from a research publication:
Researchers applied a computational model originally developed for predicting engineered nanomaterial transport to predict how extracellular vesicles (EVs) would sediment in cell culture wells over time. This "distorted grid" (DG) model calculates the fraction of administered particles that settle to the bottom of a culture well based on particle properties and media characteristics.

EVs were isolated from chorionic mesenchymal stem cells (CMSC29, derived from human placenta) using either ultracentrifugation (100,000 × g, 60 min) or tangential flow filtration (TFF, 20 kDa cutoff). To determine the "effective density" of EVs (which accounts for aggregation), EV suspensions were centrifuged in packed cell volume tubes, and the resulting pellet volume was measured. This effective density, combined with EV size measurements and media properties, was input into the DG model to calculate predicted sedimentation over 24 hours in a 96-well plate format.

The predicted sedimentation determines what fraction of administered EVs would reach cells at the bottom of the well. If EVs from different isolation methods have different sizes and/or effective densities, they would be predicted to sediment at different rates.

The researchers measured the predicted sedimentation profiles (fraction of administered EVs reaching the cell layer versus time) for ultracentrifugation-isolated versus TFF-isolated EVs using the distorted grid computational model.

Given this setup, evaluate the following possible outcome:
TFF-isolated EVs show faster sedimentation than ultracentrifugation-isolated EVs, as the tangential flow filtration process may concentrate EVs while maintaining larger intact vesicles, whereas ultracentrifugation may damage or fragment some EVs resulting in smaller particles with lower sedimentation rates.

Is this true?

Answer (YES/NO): NO